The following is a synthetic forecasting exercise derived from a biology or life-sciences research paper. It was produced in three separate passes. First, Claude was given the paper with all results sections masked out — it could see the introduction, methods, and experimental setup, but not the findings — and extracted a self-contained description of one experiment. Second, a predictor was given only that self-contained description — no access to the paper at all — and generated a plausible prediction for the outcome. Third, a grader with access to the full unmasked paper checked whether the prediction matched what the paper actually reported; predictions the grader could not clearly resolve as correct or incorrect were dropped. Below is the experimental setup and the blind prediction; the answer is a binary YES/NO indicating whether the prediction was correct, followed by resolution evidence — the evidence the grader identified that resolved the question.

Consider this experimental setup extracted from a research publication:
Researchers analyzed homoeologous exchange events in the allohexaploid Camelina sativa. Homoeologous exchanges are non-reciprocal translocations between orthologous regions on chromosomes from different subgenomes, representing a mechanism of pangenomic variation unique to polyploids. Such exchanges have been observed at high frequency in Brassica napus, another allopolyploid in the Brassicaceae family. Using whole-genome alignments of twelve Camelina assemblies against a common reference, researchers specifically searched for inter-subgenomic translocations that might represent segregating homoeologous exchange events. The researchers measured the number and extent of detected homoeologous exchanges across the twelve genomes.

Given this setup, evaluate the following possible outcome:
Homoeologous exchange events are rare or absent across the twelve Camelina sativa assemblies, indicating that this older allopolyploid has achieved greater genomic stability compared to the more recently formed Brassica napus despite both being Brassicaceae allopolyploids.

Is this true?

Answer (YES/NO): YES